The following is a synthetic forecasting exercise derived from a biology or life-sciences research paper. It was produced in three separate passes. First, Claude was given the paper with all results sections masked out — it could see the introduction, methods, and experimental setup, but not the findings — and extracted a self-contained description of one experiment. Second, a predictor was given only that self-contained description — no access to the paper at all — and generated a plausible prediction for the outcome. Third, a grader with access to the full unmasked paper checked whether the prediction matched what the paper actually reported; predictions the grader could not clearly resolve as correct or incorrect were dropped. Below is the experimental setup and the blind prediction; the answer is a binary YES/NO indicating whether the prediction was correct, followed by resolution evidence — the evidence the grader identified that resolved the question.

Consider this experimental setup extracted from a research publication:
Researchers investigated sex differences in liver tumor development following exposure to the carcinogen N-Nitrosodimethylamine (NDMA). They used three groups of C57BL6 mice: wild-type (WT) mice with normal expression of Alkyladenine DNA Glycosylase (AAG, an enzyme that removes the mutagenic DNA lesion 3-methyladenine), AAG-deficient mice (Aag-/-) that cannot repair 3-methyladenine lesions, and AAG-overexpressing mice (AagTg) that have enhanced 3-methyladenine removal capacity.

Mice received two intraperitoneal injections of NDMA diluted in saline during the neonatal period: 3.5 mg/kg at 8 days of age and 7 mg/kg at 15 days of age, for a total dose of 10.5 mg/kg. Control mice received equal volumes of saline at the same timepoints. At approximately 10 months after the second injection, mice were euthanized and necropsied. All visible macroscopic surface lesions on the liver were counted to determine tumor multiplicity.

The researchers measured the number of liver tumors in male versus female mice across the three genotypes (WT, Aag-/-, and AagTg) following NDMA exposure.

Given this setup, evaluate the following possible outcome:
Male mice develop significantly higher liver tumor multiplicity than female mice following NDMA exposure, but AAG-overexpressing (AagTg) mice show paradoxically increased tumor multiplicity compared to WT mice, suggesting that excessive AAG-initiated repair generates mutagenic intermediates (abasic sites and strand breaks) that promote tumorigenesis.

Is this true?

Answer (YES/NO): NO